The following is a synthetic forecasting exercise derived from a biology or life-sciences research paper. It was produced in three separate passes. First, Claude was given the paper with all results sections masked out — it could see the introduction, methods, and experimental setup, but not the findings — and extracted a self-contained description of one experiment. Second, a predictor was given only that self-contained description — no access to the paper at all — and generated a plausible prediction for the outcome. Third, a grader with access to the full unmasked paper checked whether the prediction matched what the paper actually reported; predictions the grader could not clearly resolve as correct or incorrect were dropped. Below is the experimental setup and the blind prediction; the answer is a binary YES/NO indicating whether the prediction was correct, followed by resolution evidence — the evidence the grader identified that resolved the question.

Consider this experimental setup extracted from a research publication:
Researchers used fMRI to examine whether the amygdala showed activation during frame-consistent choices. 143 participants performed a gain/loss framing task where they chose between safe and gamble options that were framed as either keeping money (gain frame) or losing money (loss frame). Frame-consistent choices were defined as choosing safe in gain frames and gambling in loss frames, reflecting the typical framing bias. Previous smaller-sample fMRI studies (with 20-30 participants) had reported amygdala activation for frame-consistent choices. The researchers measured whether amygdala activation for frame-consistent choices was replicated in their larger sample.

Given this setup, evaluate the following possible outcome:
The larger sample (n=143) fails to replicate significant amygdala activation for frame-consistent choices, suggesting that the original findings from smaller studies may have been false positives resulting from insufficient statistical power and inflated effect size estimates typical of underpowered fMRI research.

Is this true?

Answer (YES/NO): NO